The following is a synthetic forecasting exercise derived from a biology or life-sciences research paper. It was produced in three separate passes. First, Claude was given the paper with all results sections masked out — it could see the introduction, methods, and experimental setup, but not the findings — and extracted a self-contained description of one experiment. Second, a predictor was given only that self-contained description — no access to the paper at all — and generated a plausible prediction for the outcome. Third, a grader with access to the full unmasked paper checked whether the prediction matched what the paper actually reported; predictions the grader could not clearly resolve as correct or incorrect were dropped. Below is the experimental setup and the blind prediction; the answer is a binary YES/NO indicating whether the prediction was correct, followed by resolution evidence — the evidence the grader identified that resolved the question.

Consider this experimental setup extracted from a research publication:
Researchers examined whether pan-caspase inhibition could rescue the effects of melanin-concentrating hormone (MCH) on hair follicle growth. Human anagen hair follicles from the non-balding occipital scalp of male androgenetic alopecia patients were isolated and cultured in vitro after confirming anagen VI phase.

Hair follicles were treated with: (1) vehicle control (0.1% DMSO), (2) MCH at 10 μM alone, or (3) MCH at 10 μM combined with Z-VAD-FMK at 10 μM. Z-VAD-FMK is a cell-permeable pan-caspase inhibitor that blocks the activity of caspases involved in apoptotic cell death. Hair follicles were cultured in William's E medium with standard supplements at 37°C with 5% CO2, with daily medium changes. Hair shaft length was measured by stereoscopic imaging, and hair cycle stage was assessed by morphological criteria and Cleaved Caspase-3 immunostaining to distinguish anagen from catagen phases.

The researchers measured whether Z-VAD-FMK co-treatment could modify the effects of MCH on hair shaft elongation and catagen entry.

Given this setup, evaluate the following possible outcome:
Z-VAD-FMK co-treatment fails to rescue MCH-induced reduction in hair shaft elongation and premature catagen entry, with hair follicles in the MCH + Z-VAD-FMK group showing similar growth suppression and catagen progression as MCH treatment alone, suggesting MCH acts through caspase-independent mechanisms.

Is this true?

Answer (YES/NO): NO